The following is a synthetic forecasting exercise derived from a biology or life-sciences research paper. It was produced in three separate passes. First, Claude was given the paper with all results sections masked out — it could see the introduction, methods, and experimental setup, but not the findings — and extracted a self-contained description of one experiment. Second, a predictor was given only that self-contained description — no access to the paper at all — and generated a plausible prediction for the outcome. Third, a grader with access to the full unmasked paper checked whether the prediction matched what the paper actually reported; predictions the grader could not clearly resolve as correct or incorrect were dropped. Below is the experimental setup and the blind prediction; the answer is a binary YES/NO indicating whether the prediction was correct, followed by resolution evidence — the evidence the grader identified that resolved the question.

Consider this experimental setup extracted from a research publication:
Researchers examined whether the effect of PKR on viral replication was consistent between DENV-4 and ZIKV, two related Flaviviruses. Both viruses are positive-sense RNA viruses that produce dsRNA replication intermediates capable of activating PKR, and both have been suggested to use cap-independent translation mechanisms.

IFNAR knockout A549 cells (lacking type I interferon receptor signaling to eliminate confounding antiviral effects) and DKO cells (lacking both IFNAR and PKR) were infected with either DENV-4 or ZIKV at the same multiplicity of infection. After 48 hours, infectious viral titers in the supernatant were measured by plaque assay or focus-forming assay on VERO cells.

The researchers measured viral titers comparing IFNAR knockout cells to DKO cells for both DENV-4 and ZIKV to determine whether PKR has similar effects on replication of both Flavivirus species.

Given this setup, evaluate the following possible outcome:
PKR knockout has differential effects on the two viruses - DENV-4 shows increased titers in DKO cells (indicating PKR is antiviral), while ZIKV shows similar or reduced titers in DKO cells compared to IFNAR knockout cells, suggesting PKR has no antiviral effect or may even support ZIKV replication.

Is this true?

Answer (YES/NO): NO